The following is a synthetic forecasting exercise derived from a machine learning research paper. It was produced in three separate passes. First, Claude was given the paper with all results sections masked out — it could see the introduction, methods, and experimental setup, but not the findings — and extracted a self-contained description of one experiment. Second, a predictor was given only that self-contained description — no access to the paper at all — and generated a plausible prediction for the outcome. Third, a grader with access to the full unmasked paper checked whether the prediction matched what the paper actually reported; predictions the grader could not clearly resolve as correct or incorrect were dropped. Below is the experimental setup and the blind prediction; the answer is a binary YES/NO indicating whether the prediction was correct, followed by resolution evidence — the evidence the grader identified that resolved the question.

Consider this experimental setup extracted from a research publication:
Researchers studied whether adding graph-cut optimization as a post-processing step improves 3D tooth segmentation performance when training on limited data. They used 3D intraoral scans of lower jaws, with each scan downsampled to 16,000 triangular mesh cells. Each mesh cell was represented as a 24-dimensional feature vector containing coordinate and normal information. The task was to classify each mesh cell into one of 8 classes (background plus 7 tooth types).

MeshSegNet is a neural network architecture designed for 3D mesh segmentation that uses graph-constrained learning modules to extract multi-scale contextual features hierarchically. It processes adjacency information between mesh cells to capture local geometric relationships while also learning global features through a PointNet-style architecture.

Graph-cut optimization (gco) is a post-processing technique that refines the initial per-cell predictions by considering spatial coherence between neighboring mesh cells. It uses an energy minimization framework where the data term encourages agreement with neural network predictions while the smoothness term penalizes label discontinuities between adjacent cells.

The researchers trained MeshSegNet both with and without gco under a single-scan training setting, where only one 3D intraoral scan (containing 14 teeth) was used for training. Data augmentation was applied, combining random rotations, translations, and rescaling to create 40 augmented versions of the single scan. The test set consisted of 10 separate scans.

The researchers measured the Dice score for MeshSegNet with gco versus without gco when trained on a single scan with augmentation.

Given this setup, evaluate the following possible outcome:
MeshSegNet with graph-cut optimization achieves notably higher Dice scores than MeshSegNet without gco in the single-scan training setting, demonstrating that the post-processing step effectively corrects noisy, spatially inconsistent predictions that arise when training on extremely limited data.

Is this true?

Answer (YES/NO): YES